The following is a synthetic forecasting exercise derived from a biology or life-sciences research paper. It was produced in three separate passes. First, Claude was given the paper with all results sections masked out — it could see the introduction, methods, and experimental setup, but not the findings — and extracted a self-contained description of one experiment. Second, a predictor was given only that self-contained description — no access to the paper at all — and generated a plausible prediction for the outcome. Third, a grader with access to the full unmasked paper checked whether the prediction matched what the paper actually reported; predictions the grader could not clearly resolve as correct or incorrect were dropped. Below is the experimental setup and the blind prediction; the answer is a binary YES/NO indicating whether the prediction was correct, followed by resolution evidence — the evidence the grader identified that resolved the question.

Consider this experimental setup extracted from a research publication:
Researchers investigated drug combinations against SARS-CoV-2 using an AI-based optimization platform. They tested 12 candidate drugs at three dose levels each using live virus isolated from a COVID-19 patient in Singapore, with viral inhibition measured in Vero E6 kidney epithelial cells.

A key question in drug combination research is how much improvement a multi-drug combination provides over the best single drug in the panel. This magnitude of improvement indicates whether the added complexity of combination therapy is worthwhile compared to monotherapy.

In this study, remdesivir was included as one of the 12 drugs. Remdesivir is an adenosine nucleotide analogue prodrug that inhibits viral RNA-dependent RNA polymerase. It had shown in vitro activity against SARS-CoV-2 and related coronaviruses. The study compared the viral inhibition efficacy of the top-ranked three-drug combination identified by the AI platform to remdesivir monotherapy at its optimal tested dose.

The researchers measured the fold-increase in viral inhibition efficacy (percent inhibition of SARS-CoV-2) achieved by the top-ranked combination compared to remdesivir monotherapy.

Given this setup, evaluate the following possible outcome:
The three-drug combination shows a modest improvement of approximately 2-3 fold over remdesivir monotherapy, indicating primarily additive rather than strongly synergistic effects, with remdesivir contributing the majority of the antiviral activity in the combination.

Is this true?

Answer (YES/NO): NO